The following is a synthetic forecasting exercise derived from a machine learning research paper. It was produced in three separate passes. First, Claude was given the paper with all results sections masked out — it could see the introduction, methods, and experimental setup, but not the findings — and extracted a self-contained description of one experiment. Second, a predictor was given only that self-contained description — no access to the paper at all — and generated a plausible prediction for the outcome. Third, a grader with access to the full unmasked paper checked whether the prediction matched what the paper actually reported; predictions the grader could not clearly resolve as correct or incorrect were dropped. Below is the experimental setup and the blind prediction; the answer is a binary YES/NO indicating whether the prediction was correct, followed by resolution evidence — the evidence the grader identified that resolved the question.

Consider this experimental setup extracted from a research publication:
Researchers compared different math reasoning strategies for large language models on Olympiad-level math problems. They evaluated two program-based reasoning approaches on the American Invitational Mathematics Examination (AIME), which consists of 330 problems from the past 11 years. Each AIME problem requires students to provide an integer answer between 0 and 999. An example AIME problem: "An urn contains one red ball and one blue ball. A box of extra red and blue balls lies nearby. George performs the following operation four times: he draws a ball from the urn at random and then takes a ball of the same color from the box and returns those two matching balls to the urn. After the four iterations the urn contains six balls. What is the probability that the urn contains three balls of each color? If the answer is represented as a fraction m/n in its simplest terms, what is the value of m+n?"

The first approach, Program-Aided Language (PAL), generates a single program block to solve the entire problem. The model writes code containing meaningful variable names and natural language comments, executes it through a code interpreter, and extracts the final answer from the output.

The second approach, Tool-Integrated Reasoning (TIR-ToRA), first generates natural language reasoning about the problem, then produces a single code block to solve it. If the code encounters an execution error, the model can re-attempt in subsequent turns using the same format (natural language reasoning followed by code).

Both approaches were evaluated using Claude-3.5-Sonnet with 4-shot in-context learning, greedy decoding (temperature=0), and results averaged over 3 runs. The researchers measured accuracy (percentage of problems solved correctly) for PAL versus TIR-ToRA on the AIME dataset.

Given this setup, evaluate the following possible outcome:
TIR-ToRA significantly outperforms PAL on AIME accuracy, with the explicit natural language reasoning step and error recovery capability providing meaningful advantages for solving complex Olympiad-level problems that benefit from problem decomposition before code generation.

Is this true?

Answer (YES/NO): NO